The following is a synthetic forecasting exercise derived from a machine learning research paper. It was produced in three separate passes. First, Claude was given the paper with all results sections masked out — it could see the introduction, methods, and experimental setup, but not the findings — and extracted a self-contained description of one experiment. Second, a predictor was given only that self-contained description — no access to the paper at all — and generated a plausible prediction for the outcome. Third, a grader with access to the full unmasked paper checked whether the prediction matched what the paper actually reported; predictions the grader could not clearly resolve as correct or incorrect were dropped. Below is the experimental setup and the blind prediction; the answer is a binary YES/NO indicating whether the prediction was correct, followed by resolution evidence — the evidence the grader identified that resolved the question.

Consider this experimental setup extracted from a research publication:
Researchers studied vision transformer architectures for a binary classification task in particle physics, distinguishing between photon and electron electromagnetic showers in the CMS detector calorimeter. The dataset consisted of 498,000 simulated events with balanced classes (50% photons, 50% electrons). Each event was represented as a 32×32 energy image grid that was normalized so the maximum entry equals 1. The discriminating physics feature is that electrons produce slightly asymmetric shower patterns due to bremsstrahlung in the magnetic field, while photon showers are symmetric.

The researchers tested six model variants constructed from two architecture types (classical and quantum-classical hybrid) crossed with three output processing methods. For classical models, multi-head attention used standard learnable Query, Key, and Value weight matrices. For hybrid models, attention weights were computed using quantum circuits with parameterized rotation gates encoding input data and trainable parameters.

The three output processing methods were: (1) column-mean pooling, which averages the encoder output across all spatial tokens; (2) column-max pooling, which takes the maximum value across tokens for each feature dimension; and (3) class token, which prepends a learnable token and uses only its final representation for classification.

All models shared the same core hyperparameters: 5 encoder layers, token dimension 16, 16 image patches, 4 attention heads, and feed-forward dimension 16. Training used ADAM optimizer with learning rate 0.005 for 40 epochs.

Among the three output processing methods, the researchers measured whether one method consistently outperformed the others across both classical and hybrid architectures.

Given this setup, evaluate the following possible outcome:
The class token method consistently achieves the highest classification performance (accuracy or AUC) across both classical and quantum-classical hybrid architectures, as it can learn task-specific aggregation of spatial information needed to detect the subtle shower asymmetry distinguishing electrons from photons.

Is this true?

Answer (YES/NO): NO